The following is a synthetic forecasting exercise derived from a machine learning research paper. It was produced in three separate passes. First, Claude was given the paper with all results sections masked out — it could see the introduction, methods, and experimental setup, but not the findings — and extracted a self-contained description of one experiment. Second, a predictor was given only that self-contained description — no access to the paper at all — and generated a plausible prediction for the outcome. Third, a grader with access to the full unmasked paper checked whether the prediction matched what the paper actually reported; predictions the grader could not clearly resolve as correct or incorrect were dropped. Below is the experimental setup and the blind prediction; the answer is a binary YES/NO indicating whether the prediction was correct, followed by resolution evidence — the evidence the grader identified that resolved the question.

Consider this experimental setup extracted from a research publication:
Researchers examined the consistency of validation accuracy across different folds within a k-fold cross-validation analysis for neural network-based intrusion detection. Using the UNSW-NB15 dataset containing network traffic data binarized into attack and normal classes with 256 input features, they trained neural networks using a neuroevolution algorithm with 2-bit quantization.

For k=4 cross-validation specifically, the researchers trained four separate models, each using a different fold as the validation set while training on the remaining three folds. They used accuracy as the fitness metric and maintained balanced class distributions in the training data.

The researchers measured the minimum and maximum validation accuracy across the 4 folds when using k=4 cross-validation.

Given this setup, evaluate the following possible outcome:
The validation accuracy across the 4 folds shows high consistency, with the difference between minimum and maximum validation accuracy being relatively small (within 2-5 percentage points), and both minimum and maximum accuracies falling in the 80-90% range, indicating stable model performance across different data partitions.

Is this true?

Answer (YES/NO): NO